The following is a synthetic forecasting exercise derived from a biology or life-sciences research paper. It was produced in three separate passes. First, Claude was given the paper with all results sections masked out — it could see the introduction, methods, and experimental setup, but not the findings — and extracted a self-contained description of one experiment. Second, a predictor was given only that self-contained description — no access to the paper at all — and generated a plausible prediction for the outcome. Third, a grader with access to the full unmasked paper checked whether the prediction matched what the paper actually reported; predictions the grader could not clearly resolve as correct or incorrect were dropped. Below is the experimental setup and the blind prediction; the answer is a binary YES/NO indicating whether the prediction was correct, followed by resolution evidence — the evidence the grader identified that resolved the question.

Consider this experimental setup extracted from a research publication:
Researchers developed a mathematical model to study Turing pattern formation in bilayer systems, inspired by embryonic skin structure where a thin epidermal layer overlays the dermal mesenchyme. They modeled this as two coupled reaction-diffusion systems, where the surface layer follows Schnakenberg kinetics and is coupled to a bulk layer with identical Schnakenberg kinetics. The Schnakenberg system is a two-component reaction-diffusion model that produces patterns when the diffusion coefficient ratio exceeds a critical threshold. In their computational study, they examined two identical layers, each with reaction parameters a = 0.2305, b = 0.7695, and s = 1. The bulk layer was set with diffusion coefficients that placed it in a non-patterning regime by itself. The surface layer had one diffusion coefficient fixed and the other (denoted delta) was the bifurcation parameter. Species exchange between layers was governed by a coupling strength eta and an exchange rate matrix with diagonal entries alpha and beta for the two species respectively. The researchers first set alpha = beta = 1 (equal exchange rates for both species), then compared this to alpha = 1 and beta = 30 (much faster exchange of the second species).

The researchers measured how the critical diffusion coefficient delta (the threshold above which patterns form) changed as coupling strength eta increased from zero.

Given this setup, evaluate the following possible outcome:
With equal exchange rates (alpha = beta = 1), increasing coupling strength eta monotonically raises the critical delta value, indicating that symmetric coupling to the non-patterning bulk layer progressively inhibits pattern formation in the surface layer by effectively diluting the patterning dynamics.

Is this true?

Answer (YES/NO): YES